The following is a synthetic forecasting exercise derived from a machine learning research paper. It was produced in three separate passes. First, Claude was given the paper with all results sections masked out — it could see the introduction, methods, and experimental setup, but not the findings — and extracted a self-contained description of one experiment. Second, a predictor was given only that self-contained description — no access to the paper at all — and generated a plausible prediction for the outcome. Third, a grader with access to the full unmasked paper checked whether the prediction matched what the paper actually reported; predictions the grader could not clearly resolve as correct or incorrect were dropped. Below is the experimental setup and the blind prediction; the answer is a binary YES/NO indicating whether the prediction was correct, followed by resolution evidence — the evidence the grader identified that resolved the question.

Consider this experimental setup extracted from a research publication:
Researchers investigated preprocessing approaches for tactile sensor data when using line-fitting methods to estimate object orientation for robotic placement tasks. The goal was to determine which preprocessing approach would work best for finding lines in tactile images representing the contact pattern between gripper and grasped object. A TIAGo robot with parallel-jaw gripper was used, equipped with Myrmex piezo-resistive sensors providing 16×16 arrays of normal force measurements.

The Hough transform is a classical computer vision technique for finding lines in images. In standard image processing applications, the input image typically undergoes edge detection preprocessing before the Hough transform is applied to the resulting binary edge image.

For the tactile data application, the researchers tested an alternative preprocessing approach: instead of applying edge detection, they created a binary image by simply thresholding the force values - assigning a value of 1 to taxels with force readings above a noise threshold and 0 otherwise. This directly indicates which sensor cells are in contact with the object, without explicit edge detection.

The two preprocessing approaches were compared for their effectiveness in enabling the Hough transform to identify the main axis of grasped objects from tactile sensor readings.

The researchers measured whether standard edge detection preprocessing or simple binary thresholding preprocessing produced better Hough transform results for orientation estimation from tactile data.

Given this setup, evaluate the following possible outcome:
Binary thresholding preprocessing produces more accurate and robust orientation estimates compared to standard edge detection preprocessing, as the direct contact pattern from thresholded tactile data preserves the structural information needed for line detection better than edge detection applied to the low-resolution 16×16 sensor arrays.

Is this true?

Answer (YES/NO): YES